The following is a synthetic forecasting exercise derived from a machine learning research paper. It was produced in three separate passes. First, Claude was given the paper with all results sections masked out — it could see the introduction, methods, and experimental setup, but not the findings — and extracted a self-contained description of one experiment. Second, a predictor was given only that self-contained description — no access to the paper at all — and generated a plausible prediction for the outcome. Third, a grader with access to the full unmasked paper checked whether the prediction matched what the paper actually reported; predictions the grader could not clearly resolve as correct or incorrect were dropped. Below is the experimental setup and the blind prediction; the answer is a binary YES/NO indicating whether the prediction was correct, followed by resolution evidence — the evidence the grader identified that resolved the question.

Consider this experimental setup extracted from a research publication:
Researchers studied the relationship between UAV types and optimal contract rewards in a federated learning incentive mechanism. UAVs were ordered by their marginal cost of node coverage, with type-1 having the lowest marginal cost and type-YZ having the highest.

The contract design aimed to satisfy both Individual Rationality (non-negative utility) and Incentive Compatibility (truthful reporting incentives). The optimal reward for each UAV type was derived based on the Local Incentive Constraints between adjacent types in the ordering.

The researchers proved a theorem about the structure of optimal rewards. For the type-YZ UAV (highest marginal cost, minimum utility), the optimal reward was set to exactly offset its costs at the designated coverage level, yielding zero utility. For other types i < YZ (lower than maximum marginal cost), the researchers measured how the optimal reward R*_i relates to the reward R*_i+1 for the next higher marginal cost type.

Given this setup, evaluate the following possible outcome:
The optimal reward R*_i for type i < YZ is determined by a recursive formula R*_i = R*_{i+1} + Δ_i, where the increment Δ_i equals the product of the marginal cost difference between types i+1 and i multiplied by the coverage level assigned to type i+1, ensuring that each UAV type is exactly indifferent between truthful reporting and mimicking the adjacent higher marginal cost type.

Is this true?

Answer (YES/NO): NO